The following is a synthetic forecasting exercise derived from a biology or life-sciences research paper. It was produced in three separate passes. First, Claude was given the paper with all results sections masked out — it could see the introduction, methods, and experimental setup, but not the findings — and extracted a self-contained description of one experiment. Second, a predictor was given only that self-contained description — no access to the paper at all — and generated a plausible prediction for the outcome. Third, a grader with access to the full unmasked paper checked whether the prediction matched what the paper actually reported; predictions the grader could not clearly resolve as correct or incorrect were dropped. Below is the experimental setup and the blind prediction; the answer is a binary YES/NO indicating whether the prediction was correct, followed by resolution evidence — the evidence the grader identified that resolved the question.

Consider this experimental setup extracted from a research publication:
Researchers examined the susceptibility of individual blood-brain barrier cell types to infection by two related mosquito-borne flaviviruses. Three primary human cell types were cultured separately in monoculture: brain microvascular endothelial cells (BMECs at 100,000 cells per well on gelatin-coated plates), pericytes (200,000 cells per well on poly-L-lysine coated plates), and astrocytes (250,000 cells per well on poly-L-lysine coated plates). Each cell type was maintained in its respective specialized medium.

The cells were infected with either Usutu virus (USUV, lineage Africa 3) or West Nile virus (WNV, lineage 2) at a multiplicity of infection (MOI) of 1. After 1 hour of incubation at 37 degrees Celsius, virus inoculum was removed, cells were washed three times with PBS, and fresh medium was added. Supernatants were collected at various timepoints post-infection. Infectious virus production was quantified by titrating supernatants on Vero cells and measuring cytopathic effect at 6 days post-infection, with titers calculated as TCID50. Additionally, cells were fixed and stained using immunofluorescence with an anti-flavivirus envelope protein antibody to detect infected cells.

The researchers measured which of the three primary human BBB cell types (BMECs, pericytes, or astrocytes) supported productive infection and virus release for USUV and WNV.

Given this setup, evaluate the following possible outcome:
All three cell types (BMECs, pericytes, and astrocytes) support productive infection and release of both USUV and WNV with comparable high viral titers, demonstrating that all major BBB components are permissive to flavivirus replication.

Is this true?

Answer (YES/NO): NO